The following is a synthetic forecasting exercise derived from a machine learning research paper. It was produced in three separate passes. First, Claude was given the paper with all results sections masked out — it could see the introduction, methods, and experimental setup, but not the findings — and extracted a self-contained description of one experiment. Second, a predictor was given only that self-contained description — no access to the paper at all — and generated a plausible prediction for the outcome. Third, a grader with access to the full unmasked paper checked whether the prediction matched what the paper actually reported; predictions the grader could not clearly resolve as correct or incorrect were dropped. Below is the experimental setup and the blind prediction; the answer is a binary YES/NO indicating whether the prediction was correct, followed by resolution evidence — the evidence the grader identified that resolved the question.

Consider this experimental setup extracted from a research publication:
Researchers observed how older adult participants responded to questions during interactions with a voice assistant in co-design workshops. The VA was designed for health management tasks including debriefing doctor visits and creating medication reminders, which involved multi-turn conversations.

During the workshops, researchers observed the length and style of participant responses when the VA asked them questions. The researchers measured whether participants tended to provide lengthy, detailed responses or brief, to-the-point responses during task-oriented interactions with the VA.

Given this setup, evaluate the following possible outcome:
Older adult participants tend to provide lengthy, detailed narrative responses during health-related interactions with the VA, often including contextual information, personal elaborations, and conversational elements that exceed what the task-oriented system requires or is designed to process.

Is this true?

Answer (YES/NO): NO